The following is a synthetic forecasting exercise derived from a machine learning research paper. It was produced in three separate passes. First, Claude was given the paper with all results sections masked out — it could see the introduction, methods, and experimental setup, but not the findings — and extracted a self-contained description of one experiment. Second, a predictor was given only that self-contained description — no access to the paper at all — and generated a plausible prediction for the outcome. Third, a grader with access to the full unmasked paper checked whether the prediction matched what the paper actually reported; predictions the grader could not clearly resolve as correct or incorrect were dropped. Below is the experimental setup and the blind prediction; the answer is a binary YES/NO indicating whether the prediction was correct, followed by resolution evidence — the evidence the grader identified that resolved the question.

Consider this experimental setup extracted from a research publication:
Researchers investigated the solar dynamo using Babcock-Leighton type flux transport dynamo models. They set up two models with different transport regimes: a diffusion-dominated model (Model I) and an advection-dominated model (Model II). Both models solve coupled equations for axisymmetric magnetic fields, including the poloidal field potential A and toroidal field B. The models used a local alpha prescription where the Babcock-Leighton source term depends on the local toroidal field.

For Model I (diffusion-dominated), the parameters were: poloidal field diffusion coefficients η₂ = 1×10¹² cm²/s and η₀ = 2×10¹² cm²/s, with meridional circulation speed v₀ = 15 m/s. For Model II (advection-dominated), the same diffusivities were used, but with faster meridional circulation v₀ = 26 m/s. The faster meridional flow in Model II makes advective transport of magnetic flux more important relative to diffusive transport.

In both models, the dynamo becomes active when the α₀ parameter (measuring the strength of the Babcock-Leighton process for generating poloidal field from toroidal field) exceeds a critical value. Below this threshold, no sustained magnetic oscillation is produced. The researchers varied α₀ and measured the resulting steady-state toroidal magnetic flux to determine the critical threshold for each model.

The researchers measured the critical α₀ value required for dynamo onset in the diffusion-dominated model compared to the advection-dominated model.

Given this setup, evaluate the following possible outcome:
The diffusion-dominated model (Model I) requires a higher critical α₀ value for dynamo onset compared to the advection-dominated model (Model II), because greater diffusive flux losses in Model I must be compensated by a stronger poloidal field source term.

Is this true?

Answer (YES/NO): NO